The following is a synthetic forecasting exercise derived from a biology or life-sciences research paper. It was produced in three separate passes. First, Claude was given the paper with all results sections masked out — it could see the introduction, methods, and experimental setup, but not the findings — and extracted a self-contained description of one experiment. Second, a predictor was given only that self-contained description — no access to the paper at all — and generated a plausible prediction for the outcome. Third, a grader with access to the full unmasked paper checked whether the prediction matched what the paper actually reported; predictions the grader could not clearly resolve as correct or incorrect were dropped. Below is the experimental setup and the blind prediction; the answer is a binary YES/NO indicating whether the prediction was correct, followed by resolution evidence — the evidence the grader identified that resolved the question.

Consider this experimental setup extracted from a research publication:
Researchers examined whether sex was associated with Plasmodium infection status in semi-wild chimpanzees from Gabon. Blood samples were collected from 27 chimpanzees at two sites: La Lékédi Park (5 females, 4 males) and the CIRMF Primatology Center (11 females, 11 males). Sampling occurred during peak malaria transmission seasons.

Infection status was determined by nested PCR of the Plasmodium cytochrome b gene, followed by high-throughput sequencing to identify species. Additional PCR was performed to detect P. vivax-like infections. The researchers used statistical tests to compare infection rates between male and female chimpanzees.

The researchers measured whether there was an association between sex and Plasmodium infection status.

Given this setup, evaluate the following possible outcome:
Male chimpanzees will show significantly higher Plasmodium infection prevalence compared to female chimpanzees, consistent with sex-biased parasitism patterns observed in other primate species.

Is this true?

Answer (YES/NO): NO